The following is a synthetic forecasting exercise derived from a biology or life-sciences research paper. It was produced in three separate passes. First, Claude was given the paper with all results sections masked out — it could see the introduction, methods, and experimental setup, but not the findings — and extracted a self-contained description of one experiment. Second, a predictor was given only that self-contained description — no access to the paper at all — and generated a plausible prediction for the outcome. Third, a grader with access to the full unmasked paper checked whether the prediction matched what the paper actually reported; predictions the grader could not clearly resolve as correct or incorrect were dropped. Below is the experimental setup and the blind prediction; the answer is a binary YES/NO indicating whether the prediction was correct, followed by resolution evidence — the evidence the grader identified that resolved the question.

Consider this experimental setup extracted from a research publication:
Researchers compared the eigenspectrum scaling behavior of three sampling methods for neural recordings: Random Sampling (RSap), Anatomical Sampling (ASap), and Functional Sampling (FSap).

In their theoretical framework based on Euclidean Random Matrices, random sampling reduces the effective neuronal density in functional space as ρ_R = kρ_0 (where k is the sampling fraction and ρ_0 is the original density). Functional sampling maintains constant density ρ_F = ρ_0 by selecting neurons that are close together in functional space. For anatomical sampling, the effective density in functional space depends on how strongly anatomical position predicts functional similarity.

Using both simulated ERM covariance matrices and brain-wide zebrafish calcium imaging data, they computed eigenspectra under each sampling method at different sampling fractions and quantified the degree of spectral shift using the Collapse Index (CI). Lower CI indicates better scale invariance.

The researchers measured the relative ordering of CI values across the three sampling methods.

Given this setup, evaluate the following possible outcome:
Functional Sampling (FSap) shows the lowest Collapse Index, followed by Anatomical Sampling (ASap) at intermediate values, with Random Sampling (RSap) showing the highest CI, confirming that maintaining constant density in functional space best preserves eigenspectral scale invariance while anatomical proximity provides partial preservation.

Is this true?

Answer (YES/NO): YES